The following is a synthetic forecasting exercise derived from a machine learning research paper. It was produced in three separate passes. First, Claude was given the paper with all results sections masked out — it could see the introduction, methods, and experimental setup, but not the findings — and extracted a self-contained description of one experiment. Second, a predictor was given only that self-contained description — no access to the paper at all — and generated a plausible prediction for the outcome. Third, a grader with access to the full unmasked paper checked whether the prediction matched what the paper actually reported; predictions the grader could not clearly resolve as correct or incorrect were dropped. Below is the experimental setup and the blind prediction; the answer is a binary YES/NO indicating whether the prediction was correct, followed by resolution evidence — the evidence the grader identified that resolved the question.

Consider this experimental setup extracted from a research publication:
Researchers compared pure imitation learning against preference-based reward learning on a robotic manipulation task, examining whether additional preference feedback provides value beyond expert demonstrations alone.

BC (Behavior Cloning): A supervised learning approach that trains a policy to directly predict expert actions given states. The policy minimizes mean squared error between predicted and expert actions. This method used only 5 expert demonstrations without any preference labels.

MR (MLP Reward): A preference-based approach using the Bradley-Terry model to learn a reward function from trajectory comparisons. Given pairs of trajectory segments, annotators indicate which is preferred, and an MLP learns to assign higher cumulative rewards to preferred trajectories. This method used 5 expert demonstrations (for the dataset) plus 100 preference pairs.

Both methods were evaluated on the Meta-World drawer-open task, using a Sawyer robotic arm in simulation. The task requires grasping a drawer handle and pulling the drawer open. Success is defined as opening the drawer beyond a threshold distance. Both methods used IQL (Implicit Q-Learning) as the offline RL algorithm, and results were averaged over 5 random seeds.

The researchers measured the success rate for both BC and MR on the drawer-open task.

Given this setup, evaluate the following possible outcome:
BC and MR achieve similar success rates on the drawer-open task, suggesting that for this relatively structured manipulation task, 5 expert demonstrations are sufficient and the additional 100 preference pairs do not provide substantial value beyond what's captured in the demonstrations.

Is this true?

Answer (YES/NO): NO